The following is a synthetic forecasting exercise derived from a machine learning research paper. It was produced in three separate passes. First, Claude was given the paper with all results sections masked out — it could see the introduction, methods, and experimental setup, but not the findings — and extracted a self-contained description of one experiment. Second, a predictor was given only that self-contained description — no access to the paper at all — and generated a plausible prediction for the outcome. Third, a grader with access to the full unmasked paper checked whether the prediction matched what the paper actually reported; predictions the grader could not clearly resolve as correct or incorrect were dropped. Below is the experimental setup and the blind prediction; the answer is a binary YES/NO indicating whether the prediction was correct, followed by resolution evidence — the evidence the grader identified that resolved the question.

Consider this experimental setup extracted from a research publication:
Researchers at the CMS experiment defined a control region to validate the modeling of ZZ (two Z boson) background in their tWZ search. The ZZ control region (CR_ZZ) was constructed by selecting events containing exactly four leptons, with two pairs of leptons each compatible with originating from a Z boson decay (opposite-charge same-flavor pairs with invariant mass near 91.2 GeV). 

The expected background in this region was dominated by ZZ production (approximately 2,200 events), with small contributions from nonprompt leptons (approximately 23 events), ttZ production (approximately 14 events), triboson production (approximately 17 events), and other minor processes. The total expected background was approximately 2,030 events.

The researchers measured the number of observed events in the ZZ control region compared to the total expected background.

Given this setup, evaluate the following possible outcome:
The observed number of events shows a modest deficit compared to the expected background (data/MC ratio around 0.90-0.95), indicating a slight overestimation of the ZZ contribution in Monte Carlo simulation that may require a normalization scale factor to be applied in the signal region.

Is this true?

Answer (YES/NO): NO